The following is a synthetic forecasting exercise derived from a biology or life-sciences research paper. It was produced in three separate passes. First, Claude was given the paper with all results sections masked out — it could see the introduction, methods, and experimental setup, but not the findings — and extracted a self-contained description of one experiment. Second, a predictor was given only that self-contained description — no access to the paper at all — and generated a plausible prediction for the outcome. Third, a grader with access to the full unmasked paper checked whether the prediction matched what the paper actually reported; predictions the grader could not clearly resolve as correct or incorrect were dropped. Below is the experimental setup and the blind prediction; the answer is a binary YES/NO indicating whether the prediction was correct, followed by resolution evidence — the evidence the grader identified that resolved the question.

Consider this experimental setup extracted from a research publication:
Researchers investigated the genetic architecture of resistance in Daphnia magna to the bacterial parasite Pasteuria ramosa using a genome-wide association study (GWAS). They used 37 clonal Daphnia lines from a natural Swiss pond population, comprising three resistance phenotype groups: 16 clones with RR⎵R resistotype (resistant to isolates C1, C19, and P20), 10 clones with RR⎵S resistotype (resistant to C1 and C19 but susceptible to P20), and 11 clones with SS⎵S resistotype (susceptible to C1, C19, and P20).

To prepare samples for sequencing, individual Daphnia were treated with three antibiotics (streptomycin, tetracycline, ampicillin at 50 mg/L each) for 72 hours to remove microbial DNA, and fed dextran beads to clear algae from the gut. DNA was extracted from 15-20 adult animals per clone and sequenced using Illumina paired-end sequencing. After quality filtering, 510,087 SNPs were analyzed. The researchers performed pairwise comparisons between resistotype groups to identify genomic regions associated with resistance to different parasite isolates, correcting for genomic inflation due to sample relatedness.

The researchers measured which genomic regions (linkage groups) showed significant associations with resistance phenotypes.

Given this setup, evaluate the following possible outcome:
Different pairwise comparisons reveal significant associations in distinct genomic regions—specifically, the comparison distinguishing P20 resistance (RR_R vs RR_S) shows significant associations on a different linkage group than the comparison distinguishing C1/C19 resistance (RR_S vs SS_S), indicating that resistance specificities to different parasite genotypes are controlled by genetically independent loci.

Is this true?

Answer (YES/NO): YES